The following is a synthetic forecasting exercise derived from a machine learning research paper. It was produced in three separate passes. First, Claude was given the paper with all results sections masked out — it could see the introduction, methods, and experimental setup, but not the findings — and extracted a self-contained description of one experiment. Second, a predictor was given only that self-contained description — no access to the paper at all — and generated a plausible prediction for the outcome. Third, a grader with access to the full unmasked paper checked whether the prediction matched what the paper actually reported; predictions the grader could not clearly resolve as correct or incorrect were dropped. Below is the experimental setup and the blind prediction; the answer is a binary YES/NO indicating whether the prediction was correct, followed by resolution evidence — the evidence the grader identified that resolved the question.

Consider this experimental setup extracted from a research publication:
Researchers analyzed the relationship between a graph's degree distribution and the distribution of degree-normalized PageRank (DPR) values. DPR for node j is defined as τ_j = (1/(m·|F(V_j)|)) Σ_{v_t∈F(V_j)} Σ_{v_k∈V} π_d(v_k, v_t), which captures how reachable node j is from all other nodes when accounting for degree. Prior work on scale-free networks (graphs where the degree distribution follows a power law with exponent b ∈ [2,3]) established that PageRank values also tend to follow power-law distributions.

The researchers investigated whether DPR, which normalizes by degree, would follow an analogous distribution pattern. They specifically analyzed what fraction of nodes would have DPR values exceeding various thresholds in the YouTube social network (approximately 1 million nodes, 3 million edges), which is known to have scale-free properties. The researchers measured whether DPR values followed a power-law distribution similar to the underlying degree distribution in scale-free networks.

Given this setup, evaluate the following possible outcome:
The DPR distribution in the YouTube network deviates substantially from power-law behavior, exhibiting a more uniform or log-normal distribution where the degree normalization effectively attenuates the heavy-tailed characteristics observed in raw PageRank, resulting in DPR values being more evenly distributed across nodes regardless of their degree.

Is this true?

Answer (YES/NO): NO